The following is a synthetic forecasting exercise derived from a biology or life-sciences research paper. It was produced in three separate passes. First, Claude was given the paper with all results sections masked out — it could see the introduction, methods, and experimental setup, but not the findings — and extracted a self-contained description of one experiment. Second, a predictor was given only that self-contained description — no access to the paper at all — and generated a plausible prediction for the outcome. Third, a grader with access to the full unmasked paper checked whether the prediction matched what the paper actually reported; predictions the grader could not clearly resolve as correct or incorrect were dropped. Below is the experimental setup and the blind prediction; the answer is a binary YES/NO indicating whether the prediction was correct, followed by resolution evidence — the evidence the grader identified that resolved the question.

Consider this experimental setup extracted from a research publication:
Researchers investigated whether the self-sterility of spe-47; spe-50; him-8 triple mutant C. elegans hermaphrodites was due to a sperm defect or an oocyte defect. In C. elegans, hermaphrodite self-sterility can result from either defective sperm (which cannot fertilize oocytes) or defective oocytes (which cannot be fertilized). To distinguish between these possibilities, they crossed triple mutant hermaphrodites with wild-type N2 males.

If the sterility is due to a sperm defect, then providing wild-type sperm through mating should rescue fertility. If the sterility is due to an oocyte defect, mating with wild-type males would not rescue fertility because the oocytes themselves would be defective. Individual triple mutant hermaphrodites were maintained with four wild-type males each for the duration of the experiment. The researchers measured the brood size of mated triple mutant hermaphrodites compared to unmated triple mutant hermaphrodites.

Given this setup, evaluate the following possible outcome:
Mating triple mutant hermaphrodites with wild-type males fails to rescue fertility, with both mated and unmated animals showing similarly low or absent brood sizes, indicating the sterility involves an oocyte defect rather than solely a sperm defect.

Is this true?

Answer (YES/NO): NO